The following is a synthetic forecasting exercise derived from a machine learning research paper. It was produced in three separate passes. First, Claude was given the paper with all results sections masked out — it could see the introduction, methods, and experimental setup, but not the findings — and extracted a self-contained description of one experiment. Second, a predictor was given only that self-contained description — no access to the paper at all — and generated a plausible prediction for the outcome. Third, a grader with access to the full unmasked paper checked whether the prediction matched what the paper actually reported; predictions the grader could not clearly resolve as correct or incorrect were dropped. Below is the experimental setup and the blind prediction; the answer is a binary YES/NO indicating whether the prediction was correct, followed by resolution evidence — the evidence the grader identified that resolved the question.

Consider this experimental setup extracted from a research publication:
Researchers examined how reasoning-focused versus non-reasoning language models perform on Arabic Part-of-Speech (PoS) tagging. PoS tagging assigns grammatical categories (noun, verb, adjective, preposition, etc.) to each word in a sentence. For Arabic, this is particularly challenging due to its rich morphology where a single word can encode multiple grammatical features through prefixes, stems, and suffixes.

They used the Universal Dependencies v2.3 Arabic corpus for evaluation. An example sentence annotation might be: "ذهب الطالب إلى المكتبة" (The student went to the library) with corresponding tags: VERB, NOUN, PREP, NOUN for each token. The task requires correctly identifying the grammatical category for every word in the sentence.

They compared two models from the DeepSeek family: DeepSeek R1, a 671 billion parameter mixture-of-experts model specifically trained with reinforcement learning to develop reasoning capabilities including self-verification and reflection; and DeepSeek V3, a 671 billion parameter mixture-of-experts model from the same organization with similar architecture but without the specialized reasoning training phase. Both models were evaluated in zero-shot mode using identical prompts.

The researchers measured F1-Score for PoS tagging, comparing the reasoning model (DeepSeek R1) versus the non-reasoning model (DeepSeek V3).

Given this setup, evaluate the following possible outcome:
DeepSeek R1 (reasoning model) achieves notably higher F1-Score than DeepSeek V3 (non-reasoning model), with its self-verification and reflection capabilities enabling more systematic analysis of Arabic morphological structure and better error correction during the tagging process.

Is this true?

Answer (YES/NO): YES